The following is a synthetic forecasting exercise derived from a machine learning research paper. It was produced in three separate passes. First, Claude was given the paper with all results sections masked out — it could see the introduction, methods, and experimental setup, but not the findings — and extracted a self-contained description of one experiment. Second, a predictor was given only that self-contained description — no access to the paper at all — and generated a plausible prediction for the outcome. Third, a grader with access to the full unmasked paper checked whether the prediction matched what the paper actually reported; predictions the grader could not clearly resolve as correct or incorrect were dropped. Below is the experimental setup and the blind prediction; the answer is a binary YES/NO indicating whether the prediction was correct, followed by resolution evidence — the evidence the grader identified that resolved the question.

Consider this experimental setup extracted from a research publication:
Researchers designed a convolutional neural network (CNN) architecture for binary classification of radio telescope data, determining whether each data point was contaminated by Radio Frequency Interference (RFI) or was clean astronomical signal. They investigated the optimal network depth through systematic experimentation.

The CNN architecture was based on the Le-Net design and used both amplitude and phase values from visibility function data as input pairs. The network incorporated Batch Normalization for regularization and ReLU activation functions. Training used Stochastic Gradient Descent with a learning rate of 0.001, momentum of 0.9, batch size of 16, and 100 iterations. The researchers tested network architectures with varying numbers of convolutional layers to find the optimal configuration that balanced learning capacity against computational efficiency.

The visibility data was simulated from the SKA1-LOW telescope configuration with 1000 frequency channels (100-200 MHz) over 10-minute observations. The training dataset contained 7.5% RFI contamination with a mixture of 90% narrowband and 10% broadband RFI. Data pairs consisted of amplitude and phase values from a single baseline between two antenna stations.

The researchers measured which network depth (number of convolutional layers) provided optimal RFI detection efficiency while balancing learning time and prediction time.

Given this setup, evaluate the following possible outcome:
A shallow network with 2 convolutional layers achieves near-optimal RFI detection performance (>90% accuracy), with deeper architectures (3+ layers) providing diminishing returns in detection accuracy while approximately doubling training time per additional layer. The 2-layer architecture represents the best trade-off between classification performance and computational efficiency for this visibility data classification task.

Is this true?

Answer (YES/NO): NO